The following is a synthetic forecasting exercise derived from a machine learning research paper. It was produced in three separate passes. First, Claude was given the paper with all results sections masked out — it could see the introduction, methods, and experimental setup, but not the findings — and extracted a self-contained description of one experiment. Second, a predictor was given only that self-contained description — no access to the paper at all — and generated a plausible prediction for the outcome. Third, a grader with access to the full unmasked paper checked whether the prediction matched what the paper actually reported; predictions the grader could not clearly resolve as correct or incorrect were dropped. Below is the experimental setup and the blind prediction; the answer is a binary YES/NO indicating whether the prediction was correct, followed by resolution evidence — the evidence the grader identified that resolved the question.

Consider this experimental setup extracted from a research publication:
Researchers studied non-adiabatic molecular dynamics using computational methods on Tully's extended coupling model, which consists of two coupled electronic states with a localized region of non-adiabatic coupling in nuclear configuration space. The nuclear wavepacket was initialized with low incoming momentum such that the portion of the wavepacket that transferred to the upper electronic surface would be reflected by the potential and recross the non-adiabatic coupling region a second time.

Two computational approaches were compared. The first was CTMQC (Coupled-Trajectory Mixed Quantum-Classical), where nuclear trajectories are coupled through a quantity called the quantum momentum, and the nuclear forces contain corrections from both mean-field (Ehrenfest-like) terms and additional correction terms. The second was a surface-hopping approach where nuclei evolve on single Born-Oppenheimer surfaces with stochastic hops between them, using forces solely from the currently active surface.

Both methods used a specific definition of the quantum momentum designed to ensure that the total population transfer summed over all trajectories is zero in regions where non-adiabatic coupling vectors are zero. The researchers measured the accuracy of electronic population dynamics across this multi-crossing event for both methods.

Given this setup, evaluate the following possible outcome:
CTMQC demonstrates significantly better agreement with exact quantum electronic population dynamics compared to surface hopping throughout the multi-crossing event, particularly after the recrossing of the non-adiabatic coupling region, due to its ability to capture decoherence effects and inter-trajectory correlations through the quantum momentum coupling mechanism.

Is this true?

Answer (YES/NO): YES